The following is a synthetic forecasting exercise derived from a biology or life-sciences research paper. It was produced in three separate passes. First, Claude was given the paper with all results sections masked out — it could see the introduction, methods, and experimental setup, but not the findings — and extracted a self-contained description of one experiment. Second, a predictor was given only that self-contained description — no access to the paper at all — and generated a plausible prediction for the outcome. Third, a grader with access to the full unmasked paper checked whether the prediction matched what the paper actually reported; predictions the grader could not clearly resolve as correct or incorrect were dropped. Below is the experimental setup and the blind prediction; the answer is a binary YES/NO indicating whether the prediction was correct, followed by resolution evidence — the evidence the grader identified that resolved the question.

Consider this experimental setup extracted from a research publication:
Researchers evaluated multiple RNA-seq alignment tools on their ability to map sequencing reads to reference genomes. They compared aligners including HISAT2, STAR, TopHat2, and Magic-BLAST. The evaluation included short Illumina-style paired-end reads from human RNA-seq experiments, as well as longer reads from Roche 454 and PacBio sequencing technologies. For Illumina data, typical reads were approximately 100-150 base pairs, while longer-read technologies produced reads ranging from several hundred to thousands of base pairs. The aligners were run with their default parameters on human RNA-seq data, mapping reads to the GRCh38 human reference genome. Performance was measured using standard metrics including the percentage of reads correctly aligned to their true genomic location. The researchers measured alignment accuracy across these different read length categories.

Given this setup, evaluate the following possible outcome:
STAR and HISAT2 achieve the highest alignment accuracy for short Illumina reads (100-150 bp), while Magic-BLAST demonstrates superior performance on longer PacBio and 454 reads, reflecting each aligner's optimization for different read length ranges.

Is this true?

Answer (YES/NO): NO